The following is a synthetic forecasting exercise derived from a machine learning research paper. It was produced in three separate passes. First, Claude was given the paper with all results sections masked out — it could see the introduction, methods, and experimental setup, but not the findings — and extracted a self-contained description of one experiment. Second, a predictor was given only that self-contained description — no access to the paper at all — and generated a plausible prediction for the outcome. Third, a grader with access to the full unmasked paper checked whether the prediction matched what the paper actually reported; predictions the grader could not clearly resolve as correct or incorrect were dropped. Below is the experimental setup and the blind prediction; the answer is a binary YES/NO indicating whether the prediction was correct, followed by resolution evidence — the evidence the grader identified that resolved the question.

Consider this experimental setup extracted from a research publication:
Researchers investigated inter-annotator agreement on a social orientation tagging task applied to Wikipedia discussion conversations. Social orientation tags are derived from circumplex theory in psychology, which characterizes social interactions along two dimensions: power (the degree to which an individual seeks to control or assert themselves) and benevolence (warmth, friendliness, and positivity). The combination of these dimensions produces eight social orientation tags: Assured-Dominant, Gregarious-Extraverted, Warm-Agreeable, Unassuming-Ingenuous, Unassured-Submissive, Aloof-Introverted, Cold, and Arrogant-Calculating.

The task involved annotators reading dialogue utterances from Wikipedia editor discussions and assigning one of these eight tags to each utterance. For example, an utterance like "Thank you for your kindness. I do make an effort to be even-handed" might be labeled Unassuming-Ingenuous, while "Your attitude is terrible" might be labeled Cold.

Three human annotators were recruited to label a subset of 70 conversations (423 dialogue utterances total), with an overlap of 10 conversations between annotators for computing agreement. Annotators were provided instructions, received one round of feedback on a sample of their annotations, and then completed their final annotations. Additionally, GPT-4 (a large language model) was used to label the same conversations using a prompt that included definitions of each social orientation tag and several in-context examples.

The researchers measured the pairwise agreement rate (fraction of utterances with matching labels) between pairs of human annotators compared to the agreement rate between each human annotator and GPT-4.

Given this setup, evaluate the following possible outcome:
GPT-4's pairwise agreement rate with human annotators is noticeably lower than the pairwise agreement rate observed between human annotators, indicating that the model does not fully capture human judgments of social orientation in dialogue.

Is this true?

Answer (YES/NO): YES